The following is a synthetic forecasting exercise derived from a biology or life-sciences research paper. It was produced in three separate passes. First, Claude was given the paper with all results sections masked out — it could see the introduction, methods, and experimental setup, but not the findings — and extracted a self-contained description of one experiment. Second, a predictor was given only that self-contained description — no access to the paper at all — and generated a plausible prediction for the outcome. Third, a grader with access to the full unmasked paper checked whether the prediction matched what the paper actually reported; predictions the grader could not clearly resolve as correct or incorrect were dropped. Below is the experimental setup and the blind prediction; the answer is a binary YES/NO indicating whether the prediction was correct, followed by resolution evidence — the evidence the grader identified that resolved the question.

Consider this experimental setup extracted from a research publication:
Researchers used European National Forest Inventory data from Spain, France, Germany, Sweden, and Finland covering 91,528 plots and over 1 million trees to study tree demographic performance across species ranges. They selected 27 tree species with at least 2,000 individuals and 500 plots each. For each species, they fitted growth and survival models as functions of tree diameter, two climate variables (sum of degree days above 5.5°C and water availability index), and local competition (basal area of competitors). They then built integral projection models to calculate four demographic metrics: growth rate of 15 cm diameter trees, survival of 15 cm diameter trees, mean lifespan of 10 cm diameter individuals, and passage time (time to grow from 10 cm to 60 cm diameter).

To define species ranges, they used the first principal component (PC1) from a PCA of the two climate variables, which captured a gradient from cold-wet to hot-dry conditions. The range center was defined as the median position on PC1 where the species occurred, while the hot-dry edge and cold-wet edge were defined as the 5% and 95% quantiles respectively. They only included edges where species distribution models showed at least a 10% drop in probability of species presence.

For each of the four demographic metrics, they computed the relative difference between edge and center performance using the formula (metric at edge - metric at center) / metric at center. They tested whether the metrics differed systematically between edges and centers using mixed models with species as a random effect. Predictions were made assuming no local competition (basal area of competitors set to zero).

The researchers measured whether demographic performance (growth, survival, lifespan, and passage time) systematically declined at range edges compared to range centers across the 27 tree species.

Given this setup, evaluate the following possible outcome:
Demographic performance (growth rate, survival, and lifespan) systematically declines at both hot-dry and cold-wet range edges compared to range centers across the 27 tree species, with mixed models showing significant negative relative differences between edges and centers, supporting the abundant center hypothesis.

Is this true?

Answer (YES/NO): NO